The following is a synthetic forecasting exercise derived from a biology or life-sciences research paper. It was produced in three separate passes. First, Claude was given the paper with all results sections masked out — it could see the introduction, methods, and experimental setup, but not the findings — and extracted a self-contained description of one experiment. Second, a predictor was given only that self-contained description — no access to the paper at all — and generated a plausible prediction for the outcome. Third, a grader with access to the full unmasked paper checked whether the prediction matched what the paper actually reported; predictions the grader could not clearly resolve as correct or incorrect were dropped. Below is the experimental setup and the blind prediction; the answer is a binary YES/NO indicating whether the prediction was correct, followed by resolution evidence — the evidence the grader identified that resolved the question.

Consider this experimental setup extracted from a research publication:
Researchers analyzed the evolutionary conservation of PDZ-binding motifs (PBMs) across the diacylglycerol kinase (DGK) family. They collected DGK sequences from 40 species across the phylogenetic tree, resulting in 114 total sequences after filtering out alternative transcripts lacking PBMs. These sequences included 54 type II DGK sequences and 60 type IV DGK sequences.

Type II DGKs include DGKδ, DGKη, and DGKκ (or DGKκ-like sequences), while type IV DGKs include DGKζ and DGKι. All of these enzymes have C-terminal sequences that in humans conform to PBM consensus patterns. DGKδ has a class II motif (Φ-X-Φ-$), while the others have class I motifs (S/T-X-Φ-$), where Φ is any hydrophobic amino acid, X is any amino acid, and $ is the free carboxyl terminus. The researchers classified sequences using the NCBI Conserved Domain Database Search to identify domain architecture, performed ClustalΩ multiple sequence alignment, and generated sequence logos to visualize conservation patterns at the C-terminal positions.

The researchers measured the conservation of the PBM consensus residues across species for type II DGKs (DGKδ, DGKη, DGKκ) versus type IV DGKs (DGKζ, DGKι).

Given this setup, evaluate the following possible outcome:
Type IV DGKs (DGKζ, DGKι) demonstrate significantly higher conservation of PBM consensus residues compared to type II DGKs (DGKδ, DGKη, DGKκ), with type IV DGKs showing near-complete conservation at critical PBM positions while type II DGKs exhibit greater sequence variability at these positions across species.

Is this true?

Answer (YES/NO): YES